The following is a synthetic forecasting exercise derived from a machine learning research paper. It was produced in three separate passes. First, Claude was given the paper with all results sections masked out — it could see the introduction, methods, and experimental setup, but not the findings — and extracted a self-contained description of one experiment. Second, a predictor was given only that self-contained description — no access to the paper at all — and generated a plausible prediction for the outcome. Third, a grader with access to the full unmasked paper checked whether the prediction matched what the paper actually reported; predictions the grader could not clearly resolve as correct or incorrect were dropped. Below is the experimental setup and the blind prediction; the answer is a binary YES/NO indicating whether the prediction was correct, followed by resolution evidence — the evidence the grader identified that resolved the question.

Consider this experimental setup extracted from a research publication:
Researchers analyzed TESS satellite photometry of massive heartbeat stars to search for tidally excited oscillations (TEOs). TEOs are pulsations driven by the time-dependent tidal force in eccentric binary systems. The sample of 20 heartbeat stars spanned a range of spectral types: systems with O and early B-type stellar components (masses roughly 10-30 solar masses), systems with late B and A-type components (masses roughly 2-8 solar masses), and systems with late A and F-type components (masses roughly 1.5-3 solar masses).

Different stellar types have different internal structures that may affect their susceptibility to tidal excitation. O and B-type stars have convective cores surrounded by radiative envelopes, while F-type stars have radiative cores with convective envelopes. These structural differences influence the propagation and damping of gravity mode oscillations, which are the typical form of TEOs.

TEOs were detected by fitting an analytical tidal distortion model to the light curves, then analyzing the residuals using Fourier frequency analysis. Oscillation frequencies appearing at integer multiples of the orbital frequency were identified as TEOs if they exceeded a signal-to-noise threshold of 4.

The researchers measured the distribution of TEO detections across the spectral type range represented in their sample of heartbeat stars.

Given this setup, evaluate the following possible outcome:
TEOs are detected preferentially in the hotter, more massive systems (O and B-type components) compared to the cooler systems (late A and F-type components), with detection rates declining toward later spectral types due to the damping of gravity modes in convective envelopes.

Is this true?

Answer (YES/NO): NO